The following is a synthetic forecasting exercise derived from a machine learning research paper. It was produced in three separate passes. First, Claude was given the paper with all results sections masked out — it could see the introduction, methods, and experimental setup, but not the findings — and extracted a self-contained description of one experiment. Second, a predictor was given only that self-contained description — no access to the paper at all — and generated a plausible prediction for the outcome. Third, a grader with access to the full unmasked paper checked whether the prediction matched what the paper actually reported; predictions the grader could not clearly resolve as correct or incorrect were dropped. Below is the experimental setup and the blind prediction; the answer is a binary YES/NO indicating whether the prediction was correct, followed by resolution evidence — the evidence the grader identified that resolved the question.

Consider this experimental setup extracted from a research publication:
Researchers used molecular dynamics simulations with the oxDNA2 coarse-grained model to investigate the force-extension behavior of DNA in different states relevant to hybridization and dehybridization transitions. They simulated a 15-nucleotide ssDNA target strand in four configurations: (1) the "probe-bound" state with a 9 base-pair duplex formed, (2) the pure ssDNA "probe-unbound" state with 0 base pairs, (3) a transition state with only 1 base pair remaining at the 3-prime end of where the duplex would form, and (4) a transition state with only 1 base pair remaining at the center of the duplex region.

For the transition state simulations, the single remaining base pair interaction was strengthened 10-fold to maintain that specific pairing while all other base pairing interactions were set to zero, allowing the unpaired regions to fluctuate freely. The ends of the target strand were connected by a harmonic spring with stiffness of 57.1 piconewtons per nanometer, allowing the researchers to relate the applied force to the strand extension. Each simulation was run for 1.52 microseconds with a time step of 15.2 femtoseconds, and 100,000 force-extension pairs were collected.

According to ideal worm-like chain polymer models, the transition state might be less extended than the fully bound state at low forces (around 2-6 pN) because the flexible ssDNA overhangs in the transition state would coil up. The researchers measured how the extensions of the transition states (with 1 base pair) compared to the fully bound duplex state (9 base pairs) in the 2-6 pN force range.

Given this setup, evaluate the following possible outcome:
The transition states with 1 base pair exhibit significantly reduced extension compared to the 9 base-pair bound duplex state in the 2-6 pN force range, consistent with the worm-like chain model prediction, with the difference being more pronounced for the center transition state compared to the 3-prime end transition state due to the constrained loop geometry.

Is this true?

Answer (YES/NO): NO